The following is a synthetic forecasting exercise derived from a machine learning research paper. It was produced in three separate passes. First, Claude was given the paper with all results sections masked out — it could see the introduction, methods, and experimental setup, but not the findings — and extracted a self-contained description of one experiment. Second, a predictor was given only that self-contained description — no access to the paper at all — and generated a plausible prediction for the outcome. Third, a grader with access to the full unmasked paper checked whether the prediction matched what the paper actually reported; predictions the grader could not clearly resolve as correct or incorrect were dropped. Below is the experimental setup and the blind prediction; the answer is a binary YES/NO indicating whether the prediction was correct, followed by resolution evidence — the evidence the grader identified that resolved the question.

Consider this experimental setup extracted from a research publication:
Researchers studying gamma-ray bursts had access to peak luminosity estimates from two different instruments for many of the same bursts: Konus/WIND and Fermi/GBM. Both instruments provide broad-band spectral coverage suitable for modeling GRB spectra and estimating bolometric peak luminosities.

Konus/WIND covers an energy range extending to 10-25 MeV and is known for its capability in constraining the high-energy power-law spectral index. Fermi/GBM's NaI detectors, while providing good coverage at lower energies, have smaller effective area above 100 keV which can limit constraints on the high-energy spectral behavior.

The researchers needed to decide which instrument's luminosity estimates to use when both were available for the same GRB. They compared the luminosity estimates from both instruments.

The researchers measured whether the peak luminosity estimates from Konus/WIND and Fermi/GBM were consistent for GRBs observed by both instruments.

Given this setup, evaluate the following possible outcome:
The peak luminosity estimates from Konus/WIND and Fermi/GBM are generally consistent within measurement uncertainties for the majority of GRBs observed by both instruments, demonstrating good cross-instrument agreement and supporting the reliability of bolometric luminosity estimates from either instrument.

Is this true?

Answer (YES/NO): YES